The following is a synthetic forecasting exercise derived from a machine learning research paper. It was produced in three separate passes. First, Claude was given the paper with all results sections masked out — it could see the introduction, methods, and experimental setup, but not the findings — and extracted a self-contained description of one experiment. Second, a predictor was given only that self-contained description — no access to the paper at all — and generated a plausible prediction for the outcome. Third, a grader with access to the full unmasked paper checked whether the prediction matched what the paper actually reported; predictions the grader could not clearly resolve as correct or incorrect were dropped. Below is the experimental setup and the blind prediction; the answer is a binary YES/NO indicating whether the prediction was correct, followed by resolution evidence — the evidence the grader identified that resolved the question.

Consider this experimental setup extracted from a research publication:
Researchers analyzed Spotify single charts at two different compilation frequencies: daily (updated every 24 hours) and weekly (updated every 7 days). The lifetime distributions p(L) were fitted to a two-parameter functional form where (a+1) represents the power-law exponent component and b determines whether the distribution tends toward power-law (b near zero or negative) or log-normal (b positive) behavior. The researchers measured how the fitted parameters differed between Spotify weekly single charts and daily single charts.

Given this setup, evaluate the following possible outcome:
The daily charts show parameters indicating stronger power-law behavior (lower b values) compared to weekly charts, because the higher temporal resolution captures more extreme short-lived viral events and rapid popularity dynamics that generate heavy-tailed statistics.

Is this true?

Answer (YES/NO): YES